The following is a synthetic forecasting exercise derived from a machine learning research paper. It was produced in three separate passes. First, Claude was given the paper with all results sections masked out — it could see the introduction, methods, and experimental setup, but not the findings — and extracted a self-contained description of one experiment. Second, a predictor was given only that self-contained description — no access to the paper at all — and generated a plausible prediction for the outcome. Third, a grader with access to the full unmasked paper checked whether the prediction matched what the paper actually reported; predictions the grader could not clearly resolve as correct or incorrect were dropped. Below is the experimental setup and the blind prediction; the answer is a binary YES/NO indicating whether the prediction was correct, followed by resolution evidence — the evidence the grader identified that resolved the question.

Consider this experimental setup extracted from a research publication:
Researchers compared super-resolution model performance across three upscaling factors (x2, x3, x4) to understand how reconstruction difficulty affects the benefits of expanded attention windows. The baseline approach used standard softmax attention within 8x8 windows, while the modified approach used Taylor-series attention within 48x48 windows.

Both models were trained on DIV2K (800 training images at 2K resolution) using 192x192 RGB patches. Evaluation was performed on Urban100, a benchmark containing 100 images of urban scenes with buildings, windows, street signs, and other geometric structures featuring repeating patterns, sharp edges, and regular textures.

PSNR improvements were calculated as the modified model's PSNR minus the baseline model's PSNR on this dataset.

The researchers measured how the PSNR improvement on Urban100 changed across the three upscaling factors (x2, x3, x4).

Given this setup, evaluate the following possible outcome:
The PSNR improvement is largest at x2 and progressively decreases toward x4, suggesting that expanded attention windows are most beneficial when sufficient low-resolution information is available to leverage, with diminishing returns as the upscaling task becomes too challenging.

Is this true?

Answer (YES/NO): YES